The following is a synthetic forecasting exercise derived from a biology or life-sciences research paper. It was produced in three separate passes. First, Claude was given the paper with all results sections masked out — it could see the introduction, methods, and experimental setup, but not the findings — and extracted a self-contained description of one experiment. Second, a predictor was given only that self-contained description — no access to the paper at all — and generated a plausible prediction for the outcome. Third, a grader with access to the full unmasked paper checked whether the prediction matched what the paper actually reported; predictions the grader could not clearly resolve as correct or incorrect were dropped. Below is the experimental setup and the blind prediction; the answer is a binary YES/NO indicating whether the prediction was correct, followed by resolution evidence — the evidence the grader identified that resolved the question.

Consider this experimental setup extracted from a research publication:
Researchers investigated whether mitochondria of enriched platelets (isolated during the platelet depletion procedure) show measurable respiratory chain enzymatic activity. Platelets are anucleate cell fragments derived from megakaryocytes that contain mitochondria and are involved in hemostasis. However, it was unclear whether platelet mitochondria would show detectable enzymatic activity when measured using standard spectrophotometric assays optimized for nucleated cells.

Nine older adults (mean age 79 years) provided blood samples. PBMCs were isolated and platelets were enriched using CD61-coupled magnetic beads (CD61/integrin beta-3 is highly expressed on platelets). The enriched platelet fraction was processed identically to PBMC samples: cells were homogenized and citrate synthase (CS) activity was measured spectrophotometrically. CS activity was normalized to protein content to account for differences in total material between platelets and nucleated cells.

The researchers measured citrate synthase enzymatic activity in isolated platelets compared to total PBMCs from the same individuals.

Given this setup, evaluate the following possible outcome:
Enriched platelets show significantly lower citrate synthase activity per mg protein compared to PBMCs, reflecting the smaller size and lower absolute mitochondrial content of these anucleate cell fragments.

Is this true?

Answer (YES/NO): NO